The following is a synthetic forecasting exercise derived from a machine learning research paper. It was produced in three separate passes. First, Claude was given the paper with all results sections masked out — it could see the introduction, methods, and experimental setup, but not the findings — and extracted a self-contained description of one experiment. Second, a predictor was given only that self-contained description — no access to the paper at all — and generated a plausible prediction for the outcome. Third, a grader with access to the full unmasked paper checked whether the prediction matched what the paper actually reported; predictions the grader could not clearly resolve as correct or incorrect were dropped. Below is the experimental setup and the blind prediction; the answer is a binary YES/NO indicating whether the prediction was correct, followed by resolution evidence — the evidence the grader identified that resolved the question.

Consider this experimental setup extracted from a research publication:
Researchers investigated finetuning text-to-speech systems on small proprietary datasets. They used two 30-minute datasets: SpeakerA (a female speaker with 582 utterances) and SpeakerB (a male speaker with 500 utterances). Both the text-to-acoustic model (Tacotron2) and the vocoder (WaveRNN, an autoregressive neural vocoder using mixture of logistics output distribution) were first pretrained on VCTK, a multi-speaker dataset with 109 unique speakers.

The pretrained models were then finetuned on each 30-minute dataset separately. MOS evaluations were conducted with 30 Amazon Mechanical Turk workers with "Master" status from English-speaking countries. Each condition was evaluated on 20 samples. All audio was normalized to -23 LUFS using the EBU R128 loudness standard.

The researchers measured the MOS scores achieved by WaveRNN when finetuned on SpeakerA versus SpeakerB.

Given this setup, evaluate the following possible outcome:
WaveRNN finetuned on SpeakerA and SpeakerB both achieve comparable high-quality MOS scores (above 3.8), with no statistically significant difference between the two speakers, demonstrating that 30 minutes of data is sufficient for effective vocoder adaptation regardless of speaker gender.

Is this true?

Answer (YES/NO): NO